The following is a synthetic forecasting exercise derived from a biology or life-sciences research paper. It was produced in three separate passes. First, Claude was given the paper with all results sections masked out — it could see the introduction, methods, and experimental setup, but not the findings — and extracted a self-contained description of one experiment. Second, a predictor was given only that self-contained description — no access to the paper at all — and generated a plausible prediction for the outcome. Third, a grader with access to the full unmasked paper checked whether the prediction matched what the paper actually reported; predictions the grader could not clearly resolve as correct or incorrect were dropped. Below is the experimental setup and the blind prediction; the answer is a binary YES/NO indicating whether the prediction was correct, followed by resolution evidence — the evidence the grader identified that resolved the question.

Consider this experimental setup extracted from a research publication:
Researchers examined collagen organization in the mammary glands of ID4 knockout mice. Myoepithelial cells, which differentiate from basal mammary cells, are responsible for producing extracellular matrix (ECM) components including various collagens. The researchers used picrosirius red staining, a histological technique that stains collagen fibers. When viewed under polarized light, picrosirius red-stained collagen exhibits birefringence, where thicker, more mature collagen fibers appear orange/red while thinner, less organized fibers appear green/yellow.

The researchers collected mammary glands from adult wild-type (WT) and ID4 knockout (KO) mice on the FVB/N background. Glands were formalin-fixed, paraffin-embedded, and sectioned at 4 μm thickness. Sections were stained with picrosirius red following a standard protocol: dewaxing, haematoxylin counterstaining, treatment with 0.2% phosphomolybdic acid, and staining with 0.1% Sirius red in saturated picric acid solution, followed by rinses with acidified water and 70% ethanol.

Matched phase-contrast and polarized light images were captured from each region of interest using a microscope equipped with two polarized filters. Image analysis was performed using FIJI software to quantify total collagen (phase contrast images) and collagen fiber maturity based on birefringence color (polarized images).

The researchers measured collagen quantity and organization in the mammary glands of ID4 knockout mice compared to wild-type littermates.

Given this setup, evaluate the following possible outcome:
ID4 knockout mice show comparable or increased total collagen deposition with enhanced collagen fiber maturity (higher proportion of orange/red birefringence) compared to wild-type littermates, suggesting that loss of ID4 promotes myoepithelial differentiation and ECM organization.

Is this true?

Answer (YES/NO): YES